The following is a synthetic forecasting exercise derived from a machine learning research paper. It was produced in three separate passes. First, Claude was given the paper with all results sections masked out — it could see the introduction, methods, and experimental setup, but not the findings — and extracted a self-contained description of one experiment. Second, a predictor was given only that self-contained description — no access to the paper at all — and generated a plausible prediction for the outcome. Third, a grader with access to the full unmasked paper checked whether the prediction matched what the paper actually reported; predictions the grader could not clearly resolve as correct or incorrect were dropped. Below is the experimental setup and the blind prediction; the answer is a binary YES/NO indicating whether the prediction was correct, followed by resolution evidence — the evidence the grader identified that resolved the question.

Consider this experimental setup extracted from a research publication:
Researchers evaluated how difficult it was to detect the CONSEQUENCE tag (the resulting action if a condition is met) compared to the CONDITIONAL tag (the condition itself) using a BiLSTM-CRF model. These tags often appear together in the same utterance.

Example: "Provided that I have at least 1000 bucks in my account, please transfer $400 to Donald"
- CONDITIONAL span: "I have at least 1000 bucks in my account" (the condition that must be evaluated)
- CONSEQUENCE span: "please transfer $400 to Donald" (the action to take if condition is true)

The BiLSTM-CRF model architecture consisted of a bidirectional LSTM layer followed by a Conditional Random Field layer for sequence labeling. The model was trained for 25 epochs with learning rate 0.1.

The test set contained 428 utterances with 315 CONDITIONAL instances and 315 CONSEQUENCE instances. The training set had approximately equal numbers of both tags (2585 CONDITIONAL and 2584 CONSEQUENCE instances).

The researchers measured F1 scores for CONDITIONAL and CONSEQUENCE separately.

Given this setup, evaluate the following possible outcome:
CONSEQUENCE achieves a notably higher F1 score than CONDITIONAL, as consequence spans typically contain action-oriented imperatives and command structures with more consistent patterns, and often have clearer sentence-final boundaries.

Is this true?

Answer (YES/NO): NO